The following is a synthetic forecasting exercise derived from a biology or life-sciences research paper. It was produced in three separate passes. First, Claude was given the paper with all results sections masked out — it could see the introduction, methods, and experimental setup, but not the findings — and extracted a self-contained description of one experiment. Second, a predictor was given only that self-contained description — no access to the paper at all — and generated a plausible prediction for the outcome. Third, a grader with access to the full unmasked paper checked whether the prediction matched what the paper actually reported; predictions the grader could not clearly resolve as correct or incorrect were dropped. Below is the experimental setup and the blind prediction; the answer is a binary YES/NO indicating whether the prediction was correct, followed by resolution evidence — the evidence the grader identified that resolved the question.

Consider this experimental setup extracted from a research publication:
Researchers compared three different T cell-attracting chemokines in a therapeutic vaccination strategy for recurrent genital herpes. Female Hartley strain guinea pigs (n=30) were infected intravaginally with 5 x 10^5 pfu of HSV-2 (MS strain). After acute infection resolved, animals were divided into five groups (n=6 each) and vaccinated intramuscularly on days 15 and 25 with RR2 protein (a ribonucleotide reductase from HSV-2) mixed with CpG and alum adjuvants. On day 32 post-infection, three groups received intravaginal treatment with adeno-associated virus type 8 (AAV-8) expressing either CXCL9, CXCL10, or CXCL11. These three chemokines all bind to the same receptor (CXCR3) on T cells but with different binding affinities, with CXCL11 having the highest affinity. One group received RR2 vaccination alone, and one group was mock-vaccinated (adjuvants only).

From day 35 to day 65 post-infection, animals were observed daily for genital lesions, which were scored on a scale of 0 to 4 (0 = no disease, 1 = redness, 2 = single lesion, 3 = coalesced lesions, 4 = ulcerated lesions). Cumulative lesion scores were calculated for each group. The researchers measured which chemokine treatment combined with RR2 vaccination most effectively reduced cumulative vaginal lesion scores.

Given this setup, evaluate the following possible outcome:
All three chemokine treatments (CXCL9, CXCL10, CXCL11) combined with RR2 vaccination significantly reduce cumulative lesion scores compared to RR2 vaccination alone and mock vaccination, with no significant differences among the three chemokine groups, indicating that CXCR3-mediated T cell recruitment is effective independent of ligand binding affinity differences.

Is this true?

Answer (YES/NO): NO